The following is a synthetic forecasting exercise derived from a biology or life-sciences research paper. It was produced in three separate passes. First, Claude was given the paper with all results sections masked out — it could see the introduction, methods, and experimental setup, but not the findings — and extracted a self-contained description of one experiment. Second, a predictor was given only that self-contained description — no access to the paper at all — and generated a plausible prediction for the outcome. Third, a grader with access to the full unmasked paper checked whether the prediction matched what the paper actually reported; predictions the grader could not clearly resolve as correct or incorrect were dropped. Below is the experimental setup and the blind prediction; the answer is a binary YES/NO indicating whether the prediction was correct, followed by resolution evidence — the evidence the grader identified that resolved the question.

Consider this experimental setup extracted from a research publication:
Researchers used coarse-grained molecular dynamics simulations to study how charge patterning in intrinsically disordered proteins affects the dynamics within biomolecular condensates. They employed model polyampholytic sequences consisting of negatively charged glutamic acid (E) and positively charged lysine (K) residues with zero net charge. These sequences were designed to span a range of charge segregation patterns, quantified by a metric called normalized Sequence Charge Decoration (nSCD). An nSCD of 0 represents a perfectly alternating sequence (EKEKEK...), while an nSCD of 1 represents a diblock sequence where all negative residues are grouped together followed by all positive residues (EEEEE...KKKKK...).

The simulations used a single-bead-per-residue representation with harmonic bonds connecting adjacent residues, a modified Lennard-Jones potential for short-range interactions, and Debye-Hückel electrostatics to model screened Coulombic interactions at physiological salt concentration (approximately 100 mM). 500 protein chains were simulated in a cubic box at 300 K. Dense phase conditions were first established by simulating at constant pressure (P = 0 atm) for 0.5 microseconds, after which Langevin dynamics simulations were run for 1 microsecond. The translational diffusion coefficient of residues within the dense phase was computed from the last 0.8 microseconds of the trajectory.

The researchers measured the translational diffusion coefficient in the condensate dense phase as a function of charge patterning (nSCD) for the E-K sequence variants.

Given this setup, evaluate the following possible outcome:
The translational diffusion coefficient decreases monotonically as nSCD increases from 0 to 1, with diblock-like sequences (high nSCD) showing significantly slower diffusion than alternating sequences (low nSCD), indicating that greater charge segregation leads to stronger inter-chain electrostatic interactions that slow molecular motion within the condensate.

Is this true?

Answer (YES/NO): YES